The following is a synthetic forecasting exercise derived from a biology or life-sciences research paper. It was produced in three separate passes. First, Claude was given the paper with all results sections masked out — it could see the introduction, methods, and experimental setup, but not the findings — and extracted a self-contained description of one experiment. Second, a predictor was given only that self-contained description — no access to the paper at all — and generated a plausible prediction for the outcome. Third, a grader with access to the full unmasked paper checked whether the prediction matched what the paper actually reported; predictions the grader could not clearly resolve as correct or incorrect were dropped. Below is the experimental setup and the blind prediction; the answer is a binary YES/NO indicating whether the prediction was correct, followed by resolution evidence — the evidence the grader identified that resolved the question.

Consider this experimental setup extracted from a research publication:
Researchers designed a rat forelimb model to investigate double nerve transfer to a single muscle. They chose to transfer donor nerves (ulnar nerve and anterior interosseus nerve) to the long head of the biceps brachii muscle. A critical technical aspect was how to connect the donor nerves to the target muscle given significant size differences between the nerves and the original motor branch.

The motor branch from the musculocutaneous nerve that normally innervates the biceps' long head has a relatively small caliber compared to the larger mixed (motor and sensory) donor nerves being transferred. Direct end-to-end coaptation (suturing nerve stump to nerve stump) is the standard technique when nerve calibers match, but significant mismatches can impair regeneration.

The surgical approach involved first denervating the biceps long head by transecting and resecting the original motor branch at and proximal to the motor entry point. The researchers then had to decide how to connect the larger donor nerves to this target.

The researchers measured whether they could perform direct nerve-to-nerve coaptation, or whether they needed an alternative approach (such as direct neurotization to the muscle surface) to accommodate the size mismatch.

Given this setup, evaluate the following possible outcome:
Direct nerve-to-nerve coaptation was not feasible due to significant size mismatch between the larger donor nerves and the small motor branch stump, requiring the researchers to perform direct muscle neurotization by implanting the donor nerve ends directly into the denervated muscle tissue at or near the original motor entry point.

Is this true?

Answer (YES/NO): YES